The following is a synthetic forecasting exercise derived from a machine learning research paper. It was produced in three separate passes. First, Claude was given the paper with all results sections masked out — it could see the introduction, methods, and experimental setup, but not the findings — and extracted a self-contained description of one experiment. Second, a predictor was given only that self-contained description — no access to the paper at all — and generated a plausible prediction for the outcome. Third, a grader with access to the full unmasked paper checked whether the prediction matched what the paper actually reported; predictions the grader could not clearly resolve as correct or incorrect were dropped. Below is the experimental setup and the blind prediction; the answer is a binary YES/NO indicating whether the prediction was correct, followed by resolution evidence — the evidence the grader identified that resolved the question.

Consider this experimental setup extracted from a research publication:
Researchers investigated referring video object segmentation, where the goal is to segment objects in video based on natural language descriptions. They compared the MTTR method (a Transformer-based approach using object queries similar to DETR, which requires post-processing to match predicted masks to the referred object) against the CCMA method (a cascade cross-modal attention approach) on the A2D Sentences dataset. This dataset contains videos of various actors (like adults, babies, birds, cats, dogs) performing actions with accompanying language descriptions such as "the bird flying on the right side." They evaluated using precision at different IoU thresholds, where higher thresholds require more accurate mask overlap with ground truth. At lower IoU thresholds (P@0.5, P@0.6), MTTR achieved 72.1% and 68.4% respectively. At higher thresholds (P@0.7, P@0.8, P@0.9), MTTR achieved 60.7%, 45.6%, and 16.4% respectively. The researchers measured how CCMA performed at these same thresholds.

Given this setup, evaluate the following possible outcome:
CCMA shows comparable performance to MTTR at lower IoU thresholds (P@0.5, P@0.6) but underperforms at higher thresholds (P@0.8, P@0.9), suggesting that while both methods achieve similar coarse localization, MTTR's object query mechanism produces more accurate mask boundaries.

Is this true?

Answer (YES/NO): NO